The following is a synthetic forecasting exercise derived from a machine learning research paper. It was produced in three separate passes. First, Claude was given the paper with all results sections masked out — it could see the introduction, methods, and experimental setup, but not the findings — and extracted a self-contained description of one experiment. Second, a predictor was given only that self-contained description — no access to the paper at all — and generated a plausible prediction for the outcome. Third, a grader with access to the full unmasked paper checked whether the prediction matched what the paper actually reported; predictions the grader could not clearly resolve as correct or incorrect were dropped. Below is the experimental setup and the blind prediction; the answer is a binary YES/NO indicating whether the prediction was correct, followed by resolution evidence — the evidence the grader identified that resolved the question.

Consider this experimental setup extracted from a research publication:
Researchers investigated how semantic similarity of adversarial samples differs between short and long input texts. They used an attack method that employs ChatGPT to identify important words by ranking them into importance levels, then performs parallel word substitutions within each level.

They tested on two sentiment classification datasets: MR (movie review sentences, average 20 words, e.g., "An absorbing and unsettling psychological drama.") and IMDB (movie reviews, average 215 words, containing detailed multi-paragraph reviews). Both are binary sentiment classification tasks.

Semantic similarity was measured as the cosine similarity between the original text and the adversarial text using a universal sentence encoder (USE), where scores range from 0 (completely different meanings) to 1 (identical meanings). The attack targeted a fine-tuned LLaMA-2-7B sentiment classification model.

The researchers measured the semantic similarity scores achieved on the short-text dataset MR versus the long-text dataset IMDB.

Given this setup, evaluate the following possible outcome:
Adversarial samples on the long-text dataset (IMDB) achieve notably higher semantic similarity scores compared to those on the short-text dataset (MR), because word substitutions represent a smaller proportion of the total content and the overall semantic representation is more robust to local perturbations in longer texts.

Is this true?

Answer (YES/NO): YES